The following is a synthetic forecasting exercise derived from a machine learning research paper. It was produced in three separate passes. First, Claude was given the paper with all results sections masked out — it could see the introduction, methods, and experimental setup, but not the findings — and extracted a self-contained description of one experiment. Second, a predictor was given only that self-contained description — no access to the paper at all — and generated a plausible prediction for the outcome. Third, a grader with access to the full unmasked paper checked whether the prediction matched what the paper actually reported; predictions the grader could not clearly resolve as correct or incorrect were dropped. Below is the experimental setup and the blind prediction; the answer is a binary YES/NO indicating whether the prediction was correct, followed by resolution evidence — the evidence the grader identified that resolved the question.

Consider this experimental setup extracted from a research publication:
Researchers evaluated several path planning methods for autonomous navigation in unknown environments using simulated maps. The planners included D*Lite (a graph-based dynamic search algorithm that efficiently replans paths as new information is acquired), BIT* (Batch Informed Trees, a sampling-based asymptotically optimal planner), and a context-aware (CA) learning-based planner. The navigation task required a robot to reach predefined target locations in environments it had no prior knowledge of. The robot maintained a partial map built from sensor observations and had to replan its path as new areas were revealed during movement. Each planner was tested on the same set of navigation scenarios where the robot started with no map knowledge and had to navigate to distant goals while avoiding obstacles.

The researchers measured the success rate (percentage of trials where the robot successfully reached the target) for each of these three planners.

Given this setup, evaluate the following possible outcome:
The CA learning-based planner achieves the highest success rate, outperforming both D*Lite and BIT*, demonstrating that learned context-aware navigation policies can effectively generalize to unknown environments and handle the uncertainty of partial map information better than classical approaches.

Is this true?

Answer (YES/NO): NO